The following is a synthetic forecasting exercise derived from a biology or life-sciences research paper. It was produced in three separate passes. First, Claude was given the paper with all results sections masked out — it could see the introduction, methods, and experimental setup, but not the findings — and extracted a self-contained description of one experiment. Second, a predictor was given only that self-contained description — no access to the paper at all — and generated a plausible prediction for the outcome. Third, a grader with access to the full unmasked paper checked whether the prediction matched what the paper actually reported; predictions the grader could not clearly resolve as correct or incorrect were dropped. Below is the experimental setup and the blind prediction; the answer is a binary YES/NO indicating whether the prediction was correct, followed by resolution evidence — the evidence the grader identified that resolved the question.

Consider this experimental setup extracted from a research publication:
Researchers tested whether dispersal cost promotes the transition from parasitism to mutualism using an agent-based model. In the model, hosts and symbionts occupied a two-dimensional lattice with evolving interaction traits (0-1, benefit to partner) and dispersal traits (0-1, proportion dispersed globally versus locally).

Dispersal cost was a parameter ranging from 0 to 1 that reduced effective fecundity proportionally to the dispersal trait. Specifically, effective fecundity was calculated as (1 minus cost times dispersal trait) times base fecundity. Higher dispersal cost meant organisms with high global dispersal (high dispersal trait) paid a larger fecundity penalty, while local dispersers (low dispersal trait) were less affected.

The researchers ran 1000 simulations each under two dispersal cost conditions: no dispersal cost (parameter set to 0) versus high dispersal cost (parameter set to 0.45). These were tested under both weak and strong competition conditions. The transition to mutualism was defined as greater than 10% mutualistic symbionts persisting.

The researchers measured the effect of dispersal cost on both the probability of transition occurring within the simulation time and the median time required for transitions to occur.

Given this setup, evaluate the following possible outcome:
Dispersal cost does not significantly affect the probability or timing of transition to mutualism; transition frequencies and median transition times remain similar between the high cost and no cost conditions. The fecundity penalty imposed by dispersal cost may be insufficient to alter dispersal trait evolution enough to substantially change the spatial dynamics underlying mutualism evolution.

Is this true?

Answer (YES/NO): NO